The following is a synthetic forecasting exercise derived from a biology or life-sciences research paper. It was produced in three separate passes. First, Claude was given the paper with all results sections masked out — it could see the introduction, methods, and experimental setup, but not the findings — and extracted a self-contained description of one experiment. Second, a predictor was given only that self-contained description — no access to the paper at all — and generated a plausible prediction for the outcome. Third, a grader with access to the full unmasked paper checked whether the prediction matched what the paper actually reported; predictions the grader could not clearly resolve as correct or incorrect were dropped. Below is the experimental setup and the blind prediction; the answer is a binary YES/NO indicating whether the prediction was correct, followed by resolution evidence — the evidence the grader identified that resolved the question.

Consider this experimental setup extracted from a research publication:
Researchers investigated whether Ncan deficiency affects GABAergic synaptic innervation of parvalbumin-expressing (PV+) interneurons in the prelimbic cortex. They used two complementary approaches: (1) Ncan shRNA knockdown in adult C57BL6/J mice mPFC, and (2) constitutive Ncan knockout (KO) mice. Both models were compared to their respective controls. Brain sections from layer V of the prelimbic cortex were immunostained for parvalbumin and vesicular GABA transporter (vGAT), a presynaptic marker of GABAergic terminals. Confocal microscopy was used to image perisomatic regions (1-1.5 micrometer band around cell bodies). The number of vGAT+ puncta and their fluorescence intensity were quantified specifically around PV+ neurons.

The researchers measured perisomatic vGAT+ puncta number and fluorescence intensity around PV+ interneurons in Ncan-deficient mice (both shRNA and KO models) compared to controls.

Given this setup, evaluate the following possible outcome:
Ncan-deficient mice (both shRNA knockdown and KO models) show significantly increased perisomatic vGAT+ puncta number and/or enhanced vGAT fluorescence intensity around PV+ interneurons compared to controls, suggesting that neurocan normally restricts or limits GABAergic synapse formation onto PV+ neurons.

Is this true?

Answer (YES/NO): NO